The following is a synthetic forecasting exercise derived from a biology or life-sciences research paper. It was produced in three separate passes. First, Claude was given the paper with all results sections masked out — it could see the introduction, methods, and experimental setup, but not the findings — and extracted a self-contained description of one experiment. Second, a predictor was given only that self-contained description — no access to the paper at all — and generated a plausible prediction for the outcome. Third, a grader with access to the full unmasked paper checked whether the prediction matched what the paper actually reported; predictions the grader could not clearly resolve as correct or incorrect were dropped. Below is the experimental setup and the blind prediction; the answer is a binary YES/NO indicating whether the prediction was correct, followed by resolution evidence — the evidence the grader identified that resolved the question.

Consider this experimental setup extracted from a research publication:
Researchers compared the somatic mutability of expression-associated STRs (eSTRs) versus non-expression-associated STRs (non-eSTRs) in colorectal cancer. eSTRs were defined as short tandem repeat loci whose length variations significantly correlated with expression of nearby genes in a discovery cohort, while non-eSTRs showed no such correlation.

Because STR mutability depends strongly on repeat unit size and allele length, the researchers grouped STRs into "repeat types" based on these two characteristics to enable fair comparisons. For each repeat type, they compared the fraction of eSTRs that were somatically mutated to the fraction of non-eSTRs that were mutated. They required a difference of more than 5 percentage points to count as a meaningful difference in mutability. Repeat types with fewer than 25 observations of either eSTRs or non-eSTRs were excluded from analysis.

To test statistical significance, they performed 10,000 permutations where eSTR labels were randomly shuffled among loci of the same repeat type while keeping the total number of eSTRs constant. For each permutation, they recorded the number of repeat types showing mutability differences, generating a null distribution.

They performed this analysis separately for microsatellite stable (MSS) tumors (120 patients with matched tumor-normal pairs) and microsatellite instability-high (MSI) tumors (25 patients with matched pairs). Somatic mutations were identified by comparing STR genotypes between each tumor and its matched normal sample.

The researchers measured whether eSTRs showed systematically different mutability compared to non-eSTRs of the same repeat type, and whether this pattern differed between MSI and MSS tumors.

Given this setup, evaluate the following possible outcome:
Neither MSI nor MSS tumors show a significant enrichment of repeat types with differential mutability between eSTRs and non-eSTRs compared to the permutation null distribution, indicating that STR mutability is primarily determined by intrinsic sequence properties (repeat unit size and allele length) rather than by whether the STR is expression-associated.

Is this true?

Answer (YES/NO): NO